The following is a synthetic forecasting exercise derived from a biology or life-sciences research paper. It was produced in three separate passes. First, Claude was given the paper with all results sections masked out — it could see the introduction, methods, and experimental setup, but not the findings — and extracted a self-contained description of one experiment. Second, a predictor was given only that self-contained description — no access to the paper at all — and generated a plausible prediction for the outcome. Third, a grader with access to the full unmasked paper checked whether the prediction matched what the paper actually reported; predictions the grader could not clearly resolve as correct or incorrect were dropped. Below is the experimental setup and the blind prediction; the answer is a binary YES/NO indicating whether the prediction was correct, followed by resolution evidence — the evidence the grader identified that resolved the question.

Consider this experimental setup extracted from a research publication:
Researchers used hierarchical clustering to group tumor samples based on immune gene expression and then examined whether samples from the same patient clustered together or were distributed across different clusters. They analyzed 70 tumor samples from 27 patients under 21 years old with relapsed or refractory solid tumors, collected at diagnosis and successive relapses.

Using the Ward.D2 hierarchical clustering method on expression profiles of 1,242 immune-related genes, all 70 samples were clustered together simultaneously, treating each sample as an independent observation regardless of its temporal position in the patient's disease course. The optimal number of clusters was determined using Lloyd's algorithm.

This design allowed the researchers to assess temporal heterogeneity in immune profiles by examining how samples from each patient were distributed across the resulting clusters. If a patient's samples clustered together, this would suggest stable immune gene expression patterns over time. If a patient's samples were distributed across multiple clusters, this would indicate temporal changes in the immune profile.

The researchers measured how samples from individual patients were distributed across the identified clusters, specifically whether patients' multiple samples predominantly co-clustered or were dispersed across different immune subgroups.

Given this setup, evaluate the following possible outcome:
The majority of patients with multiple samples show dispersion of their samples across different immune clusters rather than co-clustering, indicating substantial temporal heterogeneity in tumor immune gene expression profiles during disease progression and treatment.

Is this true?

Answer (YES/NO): NO